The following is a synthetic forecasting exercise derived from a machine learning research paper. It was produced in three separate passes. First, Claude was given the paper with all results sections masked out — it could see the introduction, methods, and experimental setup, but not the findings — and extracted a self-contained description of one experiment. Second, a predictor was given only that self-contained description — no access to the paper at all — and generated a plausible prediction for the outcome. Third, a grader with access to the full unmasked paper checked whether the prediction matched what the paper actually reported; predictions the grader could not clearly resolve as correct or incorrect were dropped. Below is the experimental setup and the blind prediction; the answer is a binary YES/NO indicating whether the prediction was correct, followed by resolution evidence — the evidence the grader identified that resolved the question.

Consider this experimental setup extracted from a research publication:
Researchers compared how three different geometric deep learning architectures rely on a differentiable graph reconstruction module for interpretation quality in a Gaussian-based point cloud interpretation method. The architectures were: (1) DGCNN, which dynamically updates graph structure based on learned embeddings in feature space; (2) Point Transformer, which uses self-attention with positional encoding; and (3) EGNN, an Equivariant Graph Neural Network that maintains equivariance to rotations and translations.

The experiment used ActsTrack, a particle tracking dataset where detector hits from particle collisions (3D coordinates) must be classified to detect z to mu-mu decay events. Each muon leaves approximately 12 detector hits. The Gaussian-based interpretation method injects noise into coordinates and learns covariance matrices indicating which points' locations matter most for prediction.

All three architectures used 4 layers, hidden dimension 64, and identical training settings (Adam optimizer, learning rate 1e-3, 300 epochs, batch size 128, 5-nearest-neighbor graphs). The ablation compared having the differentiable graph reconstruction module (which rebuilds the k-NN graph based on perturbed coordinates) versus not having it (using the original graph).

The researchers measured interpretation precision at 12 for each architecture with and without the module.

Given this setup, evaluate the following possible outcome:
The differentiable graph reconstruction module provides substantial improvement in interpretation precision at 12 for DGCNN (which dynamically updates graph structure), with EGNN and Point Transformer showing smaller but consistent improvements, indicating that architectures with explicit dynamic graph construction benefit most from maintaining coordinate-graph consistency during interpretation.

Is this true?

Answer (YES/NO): NO